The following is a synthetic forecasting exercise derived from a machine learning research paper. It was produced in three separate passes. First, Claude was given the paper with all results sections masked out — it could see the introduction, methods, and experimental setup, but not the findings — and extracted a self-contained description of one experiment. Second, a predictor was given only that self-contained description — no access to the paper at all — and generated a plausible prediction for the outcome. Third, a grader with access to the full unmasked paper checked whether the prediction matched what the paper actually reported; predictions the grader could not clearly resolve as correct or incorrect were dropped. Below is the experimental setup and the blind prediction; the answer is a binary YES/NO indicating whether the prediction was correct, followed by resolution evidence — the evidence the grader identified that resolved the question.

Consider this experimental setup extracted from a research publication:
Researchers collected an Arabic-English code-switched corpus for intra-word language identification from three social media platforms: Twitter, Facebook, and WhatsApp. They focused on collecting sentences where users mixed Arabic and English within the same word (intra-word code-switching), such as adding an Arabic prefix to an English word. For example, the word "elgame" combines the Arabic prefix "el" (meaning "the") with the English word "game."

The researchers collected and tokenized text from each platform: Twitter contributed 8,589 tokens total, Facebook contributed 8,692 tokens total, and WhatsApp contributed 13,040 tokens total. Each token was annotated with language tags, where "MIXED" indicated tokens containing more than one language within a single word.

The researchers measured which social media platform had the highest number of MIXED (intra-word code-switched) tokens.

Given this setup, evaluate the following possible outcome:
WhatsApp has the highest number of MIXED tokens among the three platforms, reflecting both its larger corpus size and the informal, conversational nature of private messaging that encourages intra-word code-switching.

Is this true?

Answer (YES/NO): YES